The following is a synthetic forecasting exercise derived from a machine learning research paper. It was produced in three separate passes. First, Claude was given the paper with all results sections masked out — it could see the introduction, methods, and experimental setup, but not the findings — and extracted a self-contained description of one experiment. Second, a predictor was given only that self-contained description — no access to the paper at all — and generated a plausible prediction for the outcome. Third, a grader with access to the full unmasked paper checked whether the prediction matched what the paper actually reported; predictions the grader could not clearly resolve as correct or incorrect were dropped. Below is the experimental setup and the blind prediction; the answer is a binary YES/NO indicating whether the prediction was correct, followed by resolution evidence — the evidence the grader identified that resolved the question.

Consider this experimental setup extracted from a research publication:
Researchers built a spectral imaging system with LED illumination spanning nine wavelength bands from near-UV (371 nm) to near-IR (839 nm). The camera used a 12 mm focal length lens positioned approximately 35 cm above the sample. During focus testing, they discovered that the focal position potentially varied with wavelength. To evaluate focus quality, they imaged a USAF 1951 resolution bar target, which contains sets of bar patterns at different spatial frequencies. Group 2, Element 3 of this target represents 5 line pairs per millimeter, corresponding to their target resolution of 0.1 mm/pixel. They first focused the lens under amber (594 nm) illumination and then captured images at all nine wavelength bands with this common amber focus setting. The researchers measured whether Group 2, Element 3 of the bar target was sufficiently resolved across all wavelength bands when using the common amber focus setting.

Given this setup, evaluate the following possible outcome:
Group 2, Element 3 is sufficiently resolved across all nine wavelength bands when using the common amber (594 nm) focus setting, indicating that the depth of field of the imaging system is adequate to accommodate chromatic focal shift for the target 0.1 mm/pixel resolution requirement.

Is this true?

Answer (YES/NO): NO